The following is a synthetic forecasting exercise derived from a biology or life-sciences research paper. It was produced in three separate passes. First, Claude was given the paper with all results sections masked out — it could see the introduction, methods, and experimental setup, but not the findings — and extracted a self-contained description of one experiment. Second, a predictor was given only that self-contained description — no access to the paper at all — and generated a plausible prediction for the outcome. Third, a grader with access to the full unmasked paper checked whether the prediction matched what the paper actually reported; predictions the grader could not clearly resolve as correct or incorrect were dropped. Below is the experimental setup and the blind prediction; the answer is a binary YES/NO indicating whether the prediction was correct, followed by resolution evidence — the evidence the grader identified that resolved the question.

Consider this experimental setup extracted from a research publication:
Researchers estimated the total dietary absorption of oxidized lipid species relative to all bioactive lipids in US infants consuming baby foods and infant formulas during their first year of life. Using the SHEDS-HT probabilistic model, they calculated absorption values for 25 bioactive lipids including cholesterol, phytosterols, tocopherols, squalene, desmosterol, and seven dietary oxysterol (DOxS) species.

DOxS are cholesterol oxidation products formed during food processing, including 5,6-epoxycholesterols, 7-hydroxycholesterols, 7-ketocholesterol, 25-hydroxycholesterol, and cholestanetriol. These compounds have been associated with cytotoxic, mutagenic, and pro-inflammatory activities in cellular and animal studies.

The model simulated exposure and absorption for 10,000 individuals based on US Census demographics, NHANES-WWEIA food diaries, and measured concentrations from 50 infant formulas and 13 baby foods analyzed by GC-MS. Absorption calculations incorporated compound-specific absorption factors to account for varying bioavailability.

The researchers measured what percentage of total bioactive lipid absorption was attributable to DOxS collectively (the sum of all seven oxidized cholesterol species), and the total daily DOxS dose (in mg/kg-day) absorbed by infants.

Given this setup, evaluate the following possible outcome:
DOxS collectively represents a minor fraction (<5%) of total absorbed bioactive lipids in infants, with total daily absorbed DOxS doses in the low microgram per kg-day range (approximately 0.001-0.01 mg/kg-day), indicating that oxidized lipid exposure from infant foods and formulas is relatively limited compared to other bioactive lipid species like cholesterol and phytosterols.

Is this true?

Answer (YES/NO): NO